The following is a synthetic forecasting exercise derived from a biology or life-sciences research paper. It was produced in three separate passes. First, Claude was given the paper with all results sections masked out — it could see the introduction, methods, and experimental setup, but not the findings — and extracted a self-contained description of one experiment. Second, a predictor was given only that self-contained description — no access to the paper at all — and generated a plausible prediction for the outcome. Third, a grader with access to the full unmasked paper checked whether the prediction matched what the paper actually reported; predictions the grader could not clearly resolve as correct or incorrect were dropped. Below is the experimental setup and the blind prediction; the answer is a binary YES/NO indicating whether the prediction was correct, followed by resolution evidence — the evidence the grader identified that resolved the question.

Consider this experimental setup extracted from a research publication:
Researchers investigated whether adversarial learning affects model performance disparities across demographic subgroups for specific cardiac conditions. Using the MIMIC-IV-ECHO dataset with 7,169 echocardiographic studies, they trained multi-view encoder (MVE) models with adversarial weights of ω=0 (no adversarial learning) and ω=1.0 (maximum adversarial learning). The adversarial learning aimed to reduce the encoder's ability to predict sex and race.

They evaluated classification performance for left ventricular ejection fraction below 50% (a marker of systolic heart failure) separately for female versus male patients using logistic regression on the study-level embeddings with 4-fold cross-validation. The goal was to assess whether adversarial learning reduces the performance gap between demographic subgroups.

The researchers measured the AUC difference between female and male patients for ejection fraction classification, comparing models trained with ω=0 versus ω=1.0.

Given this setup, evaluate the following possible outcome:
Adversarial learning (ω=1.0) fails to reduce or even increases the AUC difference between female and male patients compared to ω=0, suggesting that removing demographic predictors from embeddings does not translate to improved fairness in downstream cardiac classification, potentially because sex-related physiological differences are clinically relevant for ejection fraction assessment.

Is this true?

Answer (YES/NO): YES